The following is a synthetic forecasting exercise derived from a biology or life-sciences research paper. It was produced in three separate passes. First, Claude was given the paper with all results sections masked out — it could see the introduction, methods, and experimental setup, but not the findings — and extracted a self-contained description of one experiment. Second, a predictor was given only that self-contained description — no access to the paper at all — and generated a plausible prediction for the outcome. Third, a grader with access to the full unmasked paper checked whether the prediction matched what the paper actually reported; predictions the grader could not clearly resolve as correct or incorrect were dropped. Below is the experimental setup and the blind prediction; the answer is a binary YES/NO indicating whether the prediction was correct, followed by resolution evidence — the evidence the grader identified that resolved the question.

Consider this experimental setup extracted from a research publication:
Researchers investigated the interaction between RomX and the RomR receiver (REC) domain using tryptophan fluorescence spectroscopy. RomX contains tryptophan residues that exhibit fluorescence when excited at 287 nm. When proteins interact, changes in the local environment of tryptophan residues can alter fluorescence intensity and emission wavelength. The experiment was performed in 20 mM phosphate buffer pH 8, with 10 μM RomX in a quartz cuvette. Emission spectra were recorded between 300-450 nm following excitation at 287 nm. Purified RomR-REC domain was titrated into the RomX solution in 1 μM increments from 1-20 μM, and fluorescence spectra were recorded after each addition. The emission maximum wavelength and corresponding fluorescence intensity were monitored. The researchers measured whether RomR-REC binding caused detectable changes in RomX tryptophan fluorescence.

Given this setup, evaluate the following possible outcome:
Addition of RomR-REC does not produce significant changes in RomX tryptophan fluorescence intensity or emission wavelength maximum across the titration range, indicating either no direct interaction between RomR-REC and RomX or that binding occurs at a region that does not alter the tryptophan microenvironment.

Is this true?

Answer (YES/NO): NO